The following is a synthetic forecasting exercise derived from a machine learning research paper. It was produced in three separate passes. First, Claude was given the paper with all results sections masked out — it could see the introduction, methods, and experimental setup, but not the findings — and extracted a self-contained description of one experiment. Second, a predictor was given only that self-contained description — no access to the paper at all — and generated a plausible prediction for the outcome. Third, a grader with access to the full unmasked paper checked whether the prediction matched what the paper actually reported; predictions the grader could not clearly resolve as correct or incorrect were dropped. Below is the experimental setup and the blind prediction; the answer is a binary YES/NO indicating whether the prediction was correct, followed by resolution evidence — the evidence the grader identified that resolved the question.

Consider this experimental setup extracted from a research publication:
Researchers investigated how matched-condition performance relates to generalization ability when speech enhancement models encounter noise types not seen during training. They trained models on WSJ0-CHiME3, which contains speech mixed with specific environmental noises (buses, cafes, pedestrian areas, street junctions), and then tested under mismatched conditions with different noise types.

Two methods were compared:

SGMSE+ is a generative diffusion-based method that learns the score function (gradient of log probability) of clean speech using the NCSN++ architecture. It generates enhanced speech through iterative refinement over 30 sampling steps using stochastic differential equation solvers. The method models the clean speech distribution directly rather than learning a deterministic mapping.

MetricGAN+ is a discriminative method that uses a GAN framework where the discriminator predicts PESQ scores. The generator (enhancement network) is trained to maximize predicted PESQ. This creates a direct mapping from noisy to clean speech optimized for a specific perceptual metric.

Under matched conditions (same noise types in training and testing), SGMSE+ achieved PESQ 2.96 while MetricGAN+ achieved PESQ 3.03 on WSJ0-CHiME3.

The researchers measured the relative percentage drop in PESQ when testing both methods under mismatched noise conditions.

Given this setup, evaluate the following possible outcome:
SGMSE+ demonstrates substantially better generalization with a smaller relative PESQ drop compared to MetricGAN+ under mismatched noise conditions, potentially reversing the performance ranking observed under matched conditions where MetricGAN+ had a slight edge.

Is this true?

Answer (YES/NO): YES